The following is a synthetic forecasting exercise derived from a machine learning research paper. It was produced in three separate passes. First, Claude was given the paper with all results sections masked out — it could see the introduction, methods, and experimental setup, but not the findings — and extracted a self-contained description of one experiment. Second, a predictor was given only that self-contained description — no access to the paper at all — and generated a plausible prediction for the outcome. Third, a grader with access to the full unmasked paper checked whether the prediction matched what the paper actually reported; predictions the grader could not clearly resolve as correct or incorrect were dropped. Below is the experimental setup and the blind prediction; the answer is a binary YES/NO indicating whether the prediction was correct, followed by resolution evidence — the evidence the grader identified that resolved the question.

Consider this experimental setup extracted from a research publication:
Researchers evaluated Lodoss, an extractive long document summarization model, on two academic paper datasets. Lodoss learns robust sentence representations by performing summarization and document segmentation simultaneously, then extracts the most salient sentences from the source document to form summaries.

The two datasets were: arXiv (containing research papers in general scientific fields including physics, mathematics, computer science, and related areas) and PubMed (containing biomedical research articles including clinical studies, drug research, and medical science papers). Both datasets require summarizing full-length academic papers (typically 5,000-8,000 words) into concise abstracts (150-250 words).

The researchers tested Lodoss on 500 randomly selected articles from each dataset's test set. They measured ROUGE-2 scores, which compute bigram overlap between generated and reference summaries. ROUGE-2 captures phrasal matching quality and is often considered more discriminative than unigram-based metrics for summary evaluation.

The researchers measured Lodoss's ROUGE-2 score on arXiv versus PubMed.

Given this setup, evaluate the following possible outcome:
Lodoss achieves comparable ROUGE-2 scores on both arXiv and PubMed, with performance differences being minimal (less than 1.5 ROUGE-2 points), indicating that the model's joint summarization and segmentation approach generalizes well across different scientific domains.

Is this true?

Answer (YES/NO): NO